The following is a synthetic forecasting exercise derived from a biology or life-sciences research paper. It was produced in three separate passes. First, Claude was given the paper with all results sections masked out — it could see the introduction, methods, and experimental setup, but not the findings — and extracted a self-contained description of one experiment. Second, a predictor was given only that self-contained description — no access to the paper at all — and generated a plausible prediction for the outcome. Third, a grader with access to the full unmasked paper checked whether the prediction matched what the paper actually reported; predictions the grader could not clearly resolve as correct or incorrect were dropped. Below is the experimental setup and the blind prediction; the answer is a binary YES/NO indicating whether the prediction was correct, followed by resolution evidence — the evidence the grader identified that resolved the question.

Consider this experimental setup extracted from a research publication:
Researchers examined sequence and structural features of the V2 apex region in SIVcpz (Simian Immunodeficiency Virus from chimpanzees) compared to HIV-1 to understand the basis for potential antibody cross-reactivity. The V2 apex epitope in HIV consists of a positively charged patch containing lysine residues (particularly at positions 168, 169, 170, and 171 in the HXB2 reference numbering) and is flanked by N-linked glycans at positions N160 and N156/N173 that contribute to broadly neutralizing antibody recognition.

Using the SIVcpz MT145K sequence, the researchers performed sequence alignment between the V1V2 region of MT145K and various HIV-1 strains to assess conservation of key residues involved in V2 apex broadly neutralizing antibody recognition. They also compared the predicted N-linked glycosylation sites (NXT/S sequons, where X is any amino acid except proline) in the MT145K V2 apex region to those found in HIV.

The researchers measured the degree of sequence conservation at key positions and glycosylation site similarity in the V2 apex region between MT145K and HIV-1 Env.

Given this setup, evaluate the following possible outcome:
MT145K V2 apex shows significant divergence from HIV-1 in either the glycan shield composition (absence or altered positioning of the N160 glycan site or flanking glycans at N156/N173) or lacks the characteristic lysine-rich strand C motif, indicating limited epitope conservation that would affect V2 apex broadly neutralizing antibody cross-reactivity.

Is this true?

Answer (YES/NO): NO